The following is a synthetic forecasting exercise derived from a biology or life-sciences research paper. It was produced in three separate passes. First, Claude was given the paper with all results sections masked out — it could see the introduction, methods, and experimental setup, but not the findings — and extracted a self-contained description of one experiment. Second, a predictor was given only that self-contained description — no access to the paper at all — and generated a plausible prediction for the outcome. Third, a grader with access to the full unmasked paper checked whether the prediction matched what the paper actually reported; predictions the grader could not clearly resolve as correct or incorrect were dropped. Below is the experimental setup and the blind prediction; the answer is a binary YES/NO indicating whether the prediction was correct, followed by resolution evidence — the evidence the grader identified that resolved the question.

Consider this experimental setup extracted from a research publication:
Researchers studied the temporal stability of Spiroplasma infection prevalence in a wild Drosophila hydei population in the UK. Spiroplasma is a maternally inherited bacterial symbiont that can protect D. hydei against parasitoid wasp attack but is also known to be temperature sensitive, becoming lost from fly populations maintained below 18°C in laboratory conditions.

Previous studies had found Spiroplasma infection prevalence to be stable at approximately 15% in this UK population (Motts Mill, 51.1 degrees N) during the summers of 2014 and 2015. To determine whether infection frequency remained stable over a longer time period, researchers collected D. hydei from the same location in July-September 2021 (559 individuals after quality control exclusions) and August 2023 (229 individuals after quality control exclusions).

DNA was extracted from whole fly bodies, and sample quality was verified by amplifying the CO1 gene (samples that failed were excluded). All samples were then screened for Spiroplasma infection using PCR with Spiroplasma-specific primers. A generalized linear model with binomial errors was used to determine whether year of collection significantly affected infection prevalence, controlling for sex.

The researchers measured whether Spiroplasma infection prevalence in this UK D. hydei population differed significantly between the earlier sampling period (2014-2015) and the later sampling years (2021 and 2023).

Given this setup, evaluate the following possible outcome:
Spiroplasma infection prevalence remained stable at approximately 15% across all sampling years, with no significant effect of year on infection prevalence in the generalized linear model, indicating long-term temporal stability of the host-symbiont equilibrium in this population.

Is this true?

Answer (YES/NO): NO